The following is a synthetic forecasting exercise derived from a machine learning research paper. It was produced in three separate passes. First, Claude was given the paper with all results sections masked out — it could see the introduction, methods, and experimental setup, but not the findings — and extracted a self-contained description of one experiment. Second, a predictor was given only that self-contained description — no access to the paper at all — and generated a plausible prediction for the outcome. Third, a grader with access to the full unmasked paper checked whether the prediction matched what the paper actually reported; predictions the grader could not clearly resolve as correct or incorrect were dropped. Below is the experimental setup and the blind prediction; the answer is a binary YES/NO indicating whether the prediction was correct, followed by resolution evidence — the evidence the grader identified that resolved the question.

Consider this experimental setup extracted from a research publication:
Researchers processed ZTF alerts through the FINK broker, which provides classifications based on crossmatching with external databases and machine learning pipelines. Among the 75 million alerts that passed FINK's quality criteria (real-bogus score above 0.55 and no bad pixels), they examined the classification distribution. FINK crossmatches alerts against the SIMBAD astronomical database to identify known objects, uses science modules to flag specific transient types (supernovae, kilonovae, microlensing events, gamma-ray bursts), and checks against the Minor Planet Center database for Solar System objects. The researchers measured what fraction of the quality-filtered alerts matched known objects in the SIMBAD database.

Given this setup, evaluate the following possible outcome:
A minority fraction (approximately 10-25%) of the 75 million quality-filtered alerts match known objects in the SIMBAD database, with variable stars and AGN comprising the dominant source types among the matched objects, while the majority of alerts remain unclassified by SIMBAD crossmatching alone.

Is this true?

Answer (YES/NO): NO